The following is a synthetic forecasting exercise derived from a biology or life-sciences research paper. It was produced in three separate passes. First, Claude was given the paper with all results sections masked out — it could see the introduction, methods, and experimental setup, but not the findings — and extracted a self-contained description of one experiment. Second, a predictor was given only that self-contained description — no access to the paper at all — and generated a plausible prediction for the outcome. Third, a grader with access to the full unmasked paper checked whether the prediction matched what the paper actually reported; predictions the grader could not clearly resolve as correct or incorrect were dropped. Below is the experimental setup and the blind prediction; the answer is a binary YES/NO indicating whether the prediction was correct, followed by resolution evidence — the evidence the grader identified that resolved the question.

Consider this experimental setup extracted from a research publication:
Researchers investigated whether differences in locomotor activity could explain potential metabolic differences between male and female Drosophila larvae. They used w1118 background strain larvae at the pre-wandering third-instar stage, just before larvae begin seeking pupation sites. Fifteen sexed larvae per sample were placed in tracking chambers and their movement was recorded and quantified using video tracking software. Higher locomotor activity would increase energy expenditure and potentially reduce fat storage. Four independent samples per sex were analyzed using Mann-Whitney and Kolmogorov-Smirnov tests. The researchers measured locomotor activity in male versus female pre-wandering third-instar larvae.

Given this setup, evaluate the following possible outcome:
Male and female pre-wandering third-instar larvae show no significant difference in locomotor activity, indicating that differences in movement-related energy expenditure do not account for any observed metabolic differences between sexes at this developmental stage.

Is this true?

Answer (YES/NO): YES